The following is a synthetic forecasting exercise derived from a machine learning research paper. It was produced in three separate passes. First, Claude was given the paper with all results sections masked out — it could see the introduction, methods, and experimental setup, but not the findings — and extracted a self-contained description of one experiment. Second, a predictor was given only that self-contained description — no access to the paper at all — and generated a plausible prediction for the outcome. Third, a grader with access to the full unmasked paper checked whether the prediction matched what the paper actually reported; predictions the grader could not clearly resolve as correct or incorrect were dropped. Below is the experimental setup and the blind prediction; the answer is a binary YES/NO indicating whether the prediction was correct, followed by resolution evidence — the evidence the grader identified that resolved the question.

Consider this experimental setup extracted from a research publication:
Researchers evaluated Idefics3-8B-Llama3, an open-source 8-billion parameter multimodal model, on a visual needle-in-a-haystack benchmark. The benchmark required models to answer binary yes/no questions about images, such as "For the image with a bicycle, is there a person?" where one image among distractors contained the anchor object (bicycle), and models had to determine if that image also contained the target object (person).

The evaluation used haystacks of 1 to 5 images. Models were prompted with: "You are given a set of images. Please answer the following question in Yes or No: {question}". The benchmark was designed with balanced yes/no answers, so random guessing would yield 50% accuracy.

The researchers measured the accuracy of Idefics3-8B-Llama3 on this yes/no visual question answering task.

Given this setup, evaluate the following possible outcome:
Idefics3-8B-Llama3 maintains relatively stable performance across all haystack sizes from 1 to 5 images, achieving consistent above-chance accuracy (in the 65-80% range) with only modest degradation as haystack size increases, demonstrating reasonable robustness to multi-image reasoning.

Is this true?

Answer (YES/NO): NO